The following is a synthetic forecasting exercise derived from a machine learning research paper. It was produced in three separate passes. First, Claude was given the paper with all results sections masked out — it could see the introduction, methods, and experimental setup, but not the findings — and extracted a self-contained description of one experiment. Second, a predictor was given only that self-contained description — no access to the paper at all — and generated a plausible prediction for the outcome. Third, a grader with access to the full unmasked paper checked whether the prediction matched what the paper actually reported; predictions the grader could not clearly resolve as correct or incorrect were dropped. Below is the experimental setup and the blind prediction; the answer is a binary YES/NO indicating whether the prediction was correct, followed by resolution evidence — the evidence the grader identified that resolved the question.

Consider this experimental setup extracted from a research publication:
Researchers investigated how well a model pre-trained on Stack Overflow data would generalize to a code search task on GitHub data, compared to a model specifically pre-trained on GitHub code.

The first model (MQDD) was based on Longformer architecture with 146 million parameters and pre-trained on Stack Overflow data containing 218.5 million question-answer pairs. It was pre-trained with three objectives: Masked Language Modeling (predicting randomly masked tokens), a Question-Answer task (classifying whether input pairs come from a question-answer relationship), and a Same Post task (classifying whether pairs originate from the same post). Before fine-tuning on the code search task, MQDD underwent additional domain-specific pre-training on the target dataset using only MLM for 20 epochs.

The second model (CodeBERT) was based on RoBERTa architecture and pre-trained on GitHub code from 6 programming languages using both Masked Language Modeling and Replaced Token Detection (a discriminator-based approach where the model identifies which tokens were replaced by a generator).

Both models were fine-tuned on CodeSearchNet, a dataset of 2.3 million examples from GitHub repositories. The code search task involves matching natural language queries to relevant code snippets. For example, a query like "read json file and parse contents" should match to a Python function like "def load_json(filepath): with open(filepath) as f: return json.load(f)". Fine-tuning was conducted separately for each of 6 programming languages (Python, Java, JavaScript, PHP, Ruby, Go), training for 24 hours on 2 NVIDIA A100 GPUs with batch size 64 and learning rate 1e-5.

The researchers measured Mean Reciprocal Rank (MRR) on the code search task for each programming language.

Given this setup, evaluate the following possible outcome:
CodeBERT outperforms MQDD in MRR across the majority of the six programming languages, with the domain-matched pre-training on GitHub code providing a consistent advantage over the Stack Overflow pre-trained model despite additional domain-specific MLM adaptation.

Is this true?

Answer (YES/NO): YES